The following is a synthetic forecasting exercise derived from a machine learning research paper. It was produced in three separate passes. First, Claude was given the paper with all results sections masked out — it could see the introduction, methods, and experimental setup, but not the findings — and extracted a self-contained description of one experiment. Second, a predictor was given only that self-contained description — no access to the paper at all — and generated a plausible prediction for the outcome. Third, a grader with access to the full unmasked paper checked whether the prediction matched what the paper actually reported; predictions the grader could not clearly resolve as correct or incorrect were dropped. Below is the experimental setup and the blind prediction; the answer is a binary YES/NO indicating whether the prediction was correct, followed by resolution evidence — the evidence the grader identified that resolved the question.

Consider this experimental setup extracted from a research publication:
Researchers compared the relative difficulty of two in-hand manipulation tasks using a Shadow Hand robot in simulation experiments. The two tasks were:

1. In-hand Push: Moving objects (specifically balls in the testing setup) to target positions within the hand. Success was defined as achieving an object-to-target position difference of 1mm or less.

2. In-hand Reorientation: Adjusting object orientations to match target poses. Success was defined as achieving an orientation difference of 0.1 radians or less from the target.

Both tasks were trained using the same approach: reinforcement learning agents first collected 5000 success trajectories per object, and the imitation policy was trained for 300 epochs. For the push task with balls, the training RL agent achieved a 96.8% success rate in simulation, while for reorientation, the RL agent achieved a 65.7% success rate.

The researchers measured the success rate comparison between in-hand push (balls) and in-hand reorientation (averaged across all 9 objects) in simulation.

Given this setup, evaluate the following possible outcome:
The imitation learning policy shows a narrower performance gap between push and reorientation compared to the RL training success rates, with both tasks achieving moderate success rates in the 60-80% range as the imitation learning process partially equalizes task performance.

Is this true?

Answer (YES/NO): NO